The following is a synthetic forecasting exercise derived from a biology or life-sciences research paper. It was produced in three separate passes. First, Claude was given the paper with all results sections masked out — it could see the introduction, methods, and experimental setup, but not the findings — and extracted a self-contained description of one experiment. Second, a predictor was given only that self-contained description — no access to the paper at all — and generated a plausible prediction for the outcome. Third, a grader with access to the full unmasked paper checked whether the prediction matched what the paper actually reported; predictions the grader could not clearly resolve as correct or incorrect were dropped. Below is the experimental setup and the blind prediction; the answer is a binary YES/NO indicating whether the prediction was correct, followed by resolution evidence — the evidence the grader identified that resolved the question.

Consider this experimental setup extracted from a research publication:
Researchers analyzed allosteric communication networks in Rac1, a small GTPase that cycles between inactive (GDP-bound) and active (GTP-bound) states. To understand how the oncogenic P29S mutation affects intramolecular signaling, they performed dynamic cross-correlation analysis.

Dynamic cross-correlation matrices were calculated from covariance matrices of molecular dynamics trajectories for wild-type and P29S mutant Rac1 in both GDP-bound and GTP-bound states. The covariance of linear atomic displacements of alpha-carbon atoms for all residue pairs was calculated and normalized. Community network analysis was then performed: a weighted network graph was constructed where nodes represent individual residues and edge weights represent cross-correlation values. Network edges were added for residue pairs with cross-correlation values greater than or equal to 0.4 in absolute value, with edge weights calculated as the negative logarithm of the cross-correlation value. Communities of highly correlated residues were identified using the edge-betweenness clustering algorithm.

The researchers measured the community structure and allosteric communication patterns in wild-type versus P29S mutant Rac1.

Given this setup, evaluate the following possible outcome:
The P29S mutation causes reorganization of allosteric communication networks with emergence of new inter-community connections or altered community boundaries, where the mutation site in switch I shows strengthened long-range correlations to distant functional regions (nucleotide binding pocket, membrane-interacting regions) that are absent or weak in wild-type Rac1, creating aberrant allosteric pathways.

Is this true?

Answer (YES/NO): NO